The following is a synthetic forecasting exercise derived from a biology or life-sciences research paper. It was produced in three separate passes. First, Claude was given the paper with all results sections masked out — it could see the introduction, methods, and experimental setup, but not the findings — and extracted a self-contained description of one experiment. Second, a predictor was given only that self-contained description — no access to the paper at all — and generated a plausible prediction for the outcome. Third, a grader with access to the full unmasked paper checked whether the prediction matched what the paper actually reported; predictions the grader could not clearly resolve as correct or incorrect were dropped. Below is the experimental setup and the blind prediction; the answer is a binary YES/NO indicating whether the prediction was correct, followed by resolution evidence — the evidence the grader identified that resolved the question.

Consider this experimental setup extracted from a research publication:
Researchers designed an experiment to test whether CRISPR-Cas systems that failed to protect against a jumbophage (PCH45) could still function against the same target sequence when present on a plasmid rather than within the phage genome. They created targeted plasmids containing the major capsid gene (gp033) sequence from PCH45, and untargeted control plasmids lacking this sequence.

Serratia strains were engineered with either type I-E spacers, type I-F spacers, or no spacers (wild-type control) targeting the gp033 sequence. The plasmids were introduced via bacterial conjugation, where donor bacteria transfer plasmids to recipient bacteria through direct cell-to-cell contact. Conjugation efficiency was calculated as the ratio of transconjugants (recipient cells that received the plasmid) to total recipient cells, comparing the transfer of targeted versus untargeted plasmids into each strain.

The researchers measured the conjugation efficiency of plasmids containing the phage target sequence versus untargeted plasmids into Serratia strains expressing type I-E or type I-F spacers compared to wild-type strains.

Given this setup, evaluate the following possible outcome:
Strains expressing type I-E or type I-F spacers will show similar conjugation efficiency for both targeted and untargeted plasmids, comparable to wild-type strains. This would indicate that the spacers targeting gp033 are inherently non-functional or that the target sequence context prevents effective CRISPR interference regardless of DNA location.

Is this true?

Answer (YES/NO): NO